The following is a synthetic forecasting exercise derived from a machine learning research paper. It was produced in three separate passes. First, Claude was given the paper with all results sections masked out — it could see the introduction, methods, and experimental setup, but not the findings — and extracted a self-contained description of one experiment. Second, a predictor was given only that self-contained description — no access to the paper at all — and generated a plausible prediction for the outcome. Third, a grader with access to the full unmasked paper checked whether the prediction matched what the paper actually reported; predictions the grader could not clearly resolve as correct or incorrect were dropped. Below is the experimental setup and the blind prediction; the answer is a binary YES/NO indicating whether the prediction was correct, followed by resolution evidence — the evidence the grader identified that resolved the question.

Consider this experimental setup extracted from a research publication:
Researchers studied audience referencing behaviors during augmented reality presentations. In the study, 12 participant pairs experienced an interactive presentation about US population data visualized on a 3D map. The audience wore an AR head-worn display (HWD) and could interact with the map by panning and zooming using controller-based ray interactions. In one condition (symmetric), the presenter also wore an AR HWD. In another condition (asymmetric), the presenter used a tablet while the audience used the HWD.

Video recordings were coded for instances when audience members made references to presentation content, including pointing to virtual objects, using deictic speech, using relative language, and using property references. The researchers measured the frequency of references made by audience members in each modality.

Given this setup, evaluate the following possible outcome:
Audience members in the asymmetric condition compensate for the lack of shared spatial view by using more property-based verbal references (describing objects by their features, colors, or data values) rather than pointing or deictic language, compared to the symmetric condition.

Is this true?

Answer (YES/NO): NO